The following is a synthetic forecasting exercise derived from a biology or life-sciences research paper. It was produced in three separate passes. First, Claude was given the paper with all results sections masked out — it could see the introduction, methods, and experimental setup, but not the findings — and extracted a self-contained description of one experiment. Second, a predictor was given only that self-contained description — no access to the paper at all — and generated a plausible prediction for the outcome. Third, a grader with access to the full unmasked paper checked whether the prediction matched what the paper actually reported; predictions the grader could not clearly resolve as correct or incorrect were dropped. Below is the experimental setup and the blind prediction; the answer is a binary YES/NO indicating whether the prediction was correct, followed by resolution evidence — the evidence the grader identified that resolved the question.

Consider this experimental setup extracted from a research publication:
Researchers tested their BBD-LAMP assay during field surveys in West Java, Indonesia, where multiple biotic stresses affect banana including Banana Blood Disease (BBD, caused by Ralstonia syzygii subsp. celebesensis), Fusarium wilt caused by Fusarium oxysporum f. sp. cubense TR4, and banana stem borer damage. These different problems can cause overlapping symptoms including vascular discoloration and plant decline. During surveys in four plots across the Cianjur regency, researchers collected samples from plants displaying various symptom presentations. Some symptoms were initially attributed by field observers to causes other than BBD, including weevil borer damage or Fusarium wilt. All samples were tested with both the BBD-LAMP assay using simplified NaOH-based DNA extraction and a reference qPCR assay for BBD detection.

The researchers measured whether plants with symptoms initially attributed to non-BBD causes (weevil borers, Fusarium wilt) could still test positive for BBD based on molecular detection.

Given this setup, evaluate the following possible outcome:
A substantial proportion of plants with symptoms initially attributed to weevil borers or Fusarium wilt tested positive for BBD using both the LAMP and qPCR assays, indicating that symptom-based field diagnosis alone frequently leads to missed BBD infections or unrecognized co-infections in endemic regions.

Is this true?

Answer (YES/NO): NO